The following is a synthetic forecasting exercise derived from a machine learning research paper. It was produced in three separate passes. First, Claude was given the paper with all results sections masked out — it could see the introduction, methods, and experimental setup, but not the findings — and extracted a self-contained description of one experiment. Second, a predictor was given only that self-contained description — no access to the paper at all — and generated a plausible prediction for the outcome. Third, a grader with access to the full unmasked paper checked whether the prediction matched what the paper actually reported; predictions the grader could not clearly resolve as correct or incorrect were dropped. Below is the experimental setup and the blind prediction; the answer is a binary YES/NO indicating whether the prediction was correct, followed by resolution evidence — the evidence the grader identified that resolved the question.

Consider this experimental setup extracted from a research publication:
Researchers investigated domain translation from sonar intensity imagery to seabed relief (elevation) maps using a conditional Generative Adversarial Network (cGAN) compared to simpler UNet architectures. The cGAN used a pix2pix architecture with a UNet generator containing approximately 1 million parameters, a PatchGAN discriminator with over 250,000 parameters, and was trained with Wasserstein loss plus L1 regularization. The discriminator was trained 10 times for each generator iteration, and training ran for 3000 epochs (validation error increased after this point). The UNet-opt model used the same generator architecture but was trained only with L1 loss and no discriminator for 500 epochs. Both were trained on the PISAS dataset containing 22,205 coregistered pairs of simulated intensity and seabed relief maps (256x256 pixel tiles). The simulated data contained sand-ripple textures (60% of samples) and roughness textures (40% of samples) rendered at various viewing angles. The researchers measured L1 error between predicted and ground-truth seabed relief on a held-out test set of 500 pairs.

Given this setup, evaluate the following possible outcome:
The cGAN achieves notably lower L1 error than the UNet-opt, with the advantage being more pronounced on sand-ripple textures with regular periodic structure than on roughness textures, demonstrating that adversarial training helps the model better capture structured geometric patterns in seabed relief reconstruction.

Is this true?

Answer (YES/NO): NO